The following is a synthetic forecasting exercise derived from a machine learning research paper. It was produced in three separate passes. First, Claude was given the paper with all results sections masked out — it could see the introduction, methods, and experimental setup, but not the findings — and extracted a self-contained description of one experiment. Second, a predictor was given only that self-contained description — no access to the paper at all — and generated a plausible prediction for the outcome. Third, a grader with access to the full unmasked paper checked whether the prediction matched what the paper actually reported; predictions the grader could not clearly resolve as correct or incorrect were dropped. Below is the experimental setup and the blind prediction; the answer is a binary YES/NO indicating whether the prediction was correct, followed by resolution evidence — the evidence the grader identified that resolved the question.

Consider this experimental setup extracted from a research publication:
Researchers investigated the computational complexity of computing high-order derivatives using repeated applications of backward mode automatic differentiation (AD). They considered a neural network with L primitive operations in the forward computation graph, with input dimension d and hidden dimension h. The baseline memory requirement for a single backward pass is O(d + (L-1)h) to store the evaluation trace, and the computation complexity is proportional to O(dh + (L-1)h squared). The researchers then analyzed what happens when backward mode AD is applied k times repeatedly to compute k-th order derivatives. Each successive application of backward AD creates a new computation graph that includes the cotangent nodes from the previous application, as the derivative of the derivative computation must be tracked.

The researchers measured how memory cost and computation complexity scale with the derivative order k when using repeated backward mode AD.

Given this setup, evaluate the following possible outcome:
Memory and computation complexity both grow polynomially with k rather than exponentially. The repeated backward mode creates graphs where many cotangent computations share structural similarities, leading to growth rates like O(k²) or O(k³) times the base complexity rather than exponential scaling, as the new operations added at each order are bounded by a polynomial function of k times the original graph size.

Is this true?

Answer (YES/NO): NO